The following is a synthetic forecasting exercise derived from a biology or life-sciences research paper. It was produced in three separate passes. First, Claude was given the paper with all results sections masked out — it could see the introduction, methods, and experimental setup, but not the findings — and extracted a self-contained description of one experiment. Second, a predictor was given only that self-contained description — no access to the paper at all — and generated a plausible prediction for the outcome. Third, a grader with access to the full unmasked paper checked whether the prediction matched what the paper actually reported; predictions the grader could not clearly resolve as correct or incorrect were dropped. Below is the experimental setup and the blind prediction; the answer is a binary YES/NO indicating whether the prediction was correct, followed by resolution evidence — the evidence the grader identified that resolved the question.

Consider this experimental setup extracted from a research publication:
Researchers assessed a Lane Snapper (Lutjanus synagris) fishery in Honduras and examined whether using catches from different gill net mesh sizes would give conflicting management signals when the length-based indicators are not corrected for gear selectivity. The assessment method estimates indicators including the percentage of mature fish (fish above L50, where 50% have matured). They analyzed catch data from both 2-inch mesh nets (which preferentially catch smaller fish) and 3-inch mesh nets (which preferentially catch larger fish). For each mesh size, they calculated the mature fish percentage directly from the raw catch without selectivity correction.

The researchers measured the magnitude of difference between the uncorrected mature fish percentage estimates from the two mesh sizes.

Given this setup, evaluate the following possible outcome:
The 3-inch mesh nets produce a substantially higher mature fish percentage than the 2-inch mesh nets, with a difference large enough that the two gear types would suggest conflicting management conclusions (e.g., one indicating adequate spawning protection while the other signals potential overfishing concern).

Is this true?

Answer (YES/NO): YES